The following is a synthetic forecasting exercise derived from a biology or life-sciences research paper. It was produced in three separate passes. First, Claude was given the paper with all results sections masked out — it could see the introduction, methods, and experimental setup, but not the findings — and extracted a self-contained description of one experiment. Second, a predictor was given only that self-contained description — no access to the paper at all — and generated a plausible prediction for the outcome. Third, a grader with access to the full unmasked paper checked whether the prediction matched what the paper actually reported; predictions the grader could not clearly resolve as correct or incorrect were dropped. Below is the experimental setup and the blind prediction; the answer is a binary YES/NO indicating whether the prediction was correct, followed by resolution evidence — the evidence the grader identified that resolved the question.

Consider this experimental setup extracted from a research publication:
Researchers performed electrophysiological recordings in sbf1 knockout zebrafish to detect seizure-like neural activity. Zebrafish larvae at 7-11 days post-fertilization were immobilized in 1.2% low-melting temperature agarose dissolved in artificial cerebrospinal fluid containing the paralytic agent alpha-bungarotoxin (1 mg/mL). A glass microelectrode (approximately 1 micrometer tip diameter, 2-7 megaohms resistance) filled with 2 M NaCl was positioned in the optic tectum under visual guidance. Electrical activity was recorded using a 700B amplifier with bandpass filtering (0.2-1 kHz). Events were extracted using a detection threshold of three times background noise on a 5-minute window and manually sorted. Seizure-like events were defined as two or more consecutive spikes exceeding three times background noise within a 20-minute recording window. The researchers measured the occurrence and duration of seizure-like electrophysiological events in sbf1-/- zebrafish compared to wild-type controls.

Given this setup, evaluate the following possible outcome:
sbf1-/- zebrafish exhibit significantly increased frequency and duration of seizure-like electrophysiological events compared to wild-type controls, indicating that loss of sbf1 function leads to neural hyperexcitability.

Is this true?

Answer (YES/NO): YES